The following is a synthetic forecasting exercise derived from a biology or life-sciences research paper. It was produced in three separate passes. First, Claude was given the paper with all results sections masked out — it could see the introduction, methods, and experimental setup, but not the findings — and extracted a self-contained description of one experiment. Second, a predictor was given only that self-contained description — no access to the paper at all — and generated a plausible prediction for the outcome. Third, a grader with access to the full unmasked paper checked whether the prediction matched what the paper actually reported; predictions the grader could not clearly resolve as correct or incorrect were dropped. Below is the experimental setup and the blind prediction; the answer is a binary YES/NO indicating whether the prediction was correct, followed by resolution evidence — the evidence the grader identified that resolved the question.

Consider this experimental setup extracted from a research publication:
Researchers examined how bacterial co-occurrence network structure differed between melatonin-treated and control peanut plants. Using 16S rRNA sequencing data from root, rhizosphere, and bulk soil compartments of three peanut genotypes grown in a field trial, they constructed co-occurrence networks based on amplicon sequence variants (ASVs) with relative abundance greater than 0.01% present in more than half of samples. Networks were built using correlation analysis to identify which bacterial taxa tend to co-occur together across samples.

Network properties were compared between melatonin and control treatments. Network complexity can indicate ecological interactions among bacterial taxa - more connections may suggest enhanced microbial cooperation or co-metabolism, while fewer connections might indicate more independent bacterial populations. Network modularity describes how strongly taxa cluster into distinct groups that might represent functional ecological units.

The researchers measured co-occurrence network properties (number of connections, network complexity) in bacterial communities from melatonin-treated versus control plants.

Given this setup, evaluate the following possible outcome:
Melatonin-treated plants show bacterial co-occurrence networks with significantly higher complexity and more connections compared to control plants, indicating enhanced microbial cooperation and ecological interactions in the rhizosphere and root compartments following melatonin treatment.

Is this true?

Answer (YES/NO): YES